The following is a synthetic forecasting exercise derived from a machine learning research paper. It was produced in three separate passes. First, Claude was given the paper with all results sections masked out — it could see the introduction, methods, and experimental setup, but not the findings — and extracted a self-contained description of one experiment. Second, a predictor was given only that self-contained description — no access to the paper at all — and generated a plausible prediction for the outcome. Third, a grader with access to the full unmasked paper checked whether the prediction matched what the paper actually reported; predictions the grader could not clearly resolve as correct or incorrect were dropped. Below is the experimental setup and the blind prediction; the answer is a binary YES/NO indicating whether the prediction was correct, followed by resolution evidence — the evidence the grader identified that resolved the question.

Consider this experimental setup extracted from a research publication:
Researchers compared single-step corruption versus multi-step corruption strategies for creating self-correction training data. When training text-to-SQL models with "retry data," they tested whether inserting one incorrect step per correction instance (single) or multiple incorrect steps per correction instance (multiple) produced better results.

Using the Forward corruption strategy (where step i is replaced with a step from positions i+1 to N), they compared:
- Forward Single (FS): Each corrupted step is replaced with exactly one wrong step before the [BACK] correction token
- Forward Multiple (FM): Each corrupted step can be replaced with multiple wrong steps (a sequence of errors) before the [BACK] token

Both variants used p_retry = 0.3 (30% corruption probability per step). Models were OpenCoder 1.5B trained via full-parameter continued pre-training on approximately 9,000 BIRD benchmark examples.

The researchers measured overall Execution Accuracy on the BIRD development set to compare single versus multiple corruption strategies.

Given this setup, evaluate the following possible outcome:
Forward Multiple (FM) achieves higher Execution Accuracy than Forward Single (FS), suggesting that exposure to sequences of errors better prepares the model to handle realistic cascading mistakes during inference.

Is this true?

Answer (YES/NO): NO